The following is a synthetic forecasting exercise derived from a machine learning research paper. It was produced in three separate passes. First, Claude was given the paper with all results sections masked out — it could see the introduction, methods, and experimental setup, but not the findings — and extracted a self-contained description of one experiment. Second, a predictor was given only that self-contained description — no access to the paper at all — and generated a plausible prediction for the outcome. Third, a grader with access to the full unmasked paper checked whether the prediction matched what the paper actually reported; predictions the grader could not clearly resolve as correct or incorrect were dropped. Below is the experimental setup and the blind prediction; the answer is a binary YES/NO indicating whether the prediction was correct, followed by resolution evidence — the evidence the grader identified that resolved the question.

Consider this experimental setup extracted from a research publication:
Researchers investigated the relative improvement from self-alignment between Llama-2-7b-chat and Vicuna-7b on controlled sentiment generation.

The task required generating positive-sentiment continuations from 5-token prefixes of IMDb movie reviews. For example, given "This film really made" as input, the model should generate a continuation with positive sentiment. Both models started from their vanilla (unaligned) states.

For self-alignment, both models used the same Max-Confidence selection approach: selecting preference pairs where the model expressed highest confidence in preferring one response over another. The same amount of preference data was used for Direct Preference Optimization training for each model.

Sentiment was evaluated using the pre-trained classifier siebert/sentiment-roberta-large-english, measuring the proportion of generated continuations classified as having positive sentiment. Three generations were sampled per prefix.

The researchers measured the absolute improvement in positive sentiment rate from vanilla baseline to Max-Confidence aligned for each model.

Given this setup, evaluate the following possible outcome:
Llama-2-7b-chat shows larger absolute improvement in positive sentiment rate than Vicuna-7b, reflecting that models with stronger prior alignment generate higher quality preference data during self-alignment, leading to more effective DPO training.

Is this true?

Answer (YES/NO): YES